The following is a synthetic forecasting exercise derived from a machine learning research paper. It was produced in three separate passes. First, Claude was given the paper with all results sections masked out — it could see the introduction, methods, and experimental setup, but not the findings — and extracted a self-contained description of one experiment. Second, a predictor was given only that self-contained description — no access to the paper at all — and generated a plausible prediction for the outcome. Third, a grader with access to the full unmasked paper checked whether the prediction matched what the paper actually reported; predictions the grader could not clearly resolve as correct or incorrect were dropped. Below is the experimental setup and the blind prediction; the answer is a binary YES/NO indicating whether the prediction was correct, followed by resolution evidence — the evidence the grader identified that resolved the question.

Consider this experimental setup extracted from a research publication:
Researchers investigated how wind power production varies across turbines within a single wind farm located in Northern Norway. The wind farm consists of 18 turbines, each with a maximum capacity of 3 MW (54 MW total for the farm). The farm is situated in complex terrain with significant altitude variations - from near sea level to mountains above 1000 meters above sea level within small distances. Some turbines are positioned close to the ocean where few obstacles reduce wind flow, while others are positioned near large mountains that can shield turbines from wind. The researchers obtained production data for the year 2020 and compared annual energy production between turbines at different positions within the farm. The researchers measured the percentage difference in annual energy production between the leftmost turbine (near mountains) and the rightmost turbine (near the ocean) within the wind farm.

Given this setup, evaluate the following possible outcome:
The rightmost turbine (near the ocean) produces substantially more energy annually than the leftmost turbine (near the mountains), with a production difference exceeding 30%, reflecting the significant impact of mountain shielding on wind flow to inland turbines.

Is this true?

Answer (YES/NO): NO